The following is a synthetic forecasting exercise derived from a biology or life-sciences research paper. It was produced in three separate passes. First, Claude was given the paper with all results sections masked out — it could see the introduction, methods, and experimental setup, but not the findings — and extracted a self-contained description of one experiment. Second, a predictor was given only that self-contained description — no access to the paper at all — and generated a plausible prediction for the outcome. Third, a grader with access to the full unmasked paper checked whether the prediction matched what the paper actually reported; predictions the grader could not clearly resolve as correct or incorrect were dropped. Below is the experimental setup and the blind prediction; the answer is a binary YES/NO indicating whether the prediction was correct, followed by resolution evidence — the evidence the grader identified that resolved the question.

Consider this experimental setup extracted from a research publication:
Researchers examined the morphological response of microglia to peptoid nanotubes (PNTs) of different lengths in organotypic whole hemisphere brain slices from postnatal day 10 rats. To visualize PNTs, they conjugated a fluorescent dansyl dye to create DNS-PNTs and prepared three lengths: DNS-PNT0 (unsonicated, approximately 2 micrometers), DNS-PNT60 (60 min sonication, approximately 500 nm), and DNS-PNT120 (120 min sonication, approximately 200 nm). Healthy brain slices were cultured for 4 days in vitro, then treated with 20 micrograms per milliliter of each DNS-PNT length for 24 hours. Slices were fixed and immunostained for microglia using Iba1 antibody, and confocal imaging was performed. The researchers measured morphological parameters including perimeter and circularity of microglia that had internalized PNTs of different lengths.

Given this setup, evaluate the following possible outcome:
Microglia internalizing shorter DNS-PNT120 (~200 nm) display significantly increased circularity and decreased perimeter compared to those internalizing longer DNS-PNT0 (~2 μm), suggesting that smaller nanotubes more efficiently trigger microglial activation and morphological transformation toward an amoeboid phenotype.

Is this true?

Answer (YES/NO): NO